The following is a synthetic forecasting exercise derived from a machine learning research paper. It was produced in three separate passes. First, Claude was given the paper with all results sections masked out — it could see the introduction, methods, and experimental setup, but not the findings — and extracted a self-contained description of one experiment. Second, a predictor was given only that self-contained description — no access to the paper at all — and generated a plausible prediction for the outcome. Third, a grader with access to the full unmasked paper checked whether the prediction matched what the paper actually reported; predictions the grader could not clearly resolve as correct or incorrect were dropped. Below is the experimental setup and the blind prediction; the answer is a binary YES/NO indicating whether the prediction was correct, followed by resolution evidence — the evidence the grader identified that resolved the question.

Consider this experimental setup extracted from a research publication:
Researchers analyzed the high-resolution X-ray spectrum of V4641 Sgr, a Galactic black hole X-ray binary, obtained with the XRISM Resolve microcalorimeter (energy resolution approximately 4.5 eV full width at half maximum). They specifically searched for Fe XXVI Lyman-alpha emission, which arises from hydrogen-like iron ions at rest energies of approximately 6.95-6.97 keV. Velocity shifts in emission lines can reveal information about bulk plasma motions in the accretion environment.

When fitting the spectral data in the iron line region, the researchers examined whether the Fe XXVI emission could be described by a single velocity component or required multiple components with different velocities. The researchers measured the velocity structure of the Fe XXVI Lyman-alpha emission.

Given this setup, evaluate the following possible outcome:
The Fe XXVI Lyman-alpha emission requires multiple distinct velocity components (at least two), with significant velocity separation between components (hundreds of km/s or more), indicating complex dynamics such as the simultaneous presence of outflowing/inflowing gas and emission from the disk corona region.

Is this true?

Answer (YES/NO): YES